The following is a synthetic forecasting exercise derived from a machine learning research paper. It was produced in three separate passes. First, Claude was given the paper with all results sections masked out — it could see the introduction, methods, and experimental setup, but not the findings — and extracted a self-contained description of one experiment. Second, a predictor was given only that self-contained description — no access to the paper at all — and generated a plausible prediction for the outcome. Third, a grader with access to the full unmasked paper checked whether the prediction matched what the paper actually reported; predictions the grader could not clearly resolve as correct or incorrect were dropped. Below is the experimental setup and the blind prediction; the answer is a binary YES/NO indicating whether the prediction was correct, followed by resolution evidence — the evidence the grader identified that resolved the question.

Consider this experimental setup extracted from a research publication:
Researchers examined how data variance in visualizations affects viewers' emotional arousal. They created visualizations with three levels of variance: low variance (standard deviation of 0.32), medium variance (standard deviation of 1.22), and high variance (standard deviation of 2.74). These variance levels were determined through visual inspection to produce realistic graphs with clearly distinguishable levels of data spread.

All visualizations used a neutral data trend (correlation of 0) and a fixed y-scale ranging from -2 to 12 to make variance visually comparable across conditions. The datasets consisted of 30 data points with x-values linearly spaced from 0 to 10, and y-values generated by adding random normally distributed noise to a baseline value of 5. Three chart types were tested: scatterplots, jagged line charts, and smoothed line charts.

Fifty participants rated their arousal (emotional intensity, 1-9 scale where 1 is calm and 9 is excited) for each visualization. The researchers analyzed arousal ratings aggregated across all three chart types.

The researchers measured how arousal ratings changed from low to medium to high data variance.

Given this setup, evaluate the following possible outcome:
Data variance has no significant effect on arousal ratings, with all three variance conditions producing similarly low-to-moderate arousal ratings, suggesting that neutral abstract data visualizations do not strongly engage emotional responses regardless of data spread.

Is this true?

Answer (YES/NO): NO